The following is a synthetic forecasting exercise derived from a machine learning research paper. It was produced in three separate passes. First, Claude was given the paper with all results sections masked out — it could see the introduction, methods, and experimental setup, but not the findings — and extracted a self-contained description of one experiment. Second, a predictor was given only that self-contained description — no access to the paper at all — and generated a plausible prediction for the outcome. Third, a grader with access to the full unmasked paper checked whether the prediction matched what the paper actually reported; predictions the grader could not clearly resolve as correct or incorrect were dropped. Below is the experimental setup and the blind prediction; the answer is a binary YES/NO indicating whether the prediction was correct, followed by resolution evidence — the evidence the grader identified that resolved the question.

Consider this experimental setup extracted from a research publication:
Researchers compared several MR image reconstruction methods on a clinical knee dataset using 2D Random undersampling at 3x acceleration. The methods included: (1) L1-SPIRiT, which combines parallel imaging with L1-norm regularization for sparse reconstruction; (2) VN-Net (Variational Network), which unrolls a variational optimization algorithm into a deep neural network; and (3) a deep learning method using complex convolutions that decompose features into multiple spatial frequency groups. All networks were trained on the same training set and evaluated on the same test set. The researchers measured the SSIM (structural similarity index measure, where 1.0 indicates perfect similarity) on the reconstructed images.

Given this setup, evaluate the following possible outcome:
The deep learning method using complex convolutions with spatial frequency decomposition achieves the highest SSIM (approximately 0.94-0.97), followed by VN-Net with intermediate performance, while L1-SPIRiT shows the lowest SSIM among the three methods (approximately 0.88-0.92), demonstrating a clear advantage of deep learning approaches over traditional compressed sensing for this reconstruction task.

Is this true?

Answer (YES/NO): NO